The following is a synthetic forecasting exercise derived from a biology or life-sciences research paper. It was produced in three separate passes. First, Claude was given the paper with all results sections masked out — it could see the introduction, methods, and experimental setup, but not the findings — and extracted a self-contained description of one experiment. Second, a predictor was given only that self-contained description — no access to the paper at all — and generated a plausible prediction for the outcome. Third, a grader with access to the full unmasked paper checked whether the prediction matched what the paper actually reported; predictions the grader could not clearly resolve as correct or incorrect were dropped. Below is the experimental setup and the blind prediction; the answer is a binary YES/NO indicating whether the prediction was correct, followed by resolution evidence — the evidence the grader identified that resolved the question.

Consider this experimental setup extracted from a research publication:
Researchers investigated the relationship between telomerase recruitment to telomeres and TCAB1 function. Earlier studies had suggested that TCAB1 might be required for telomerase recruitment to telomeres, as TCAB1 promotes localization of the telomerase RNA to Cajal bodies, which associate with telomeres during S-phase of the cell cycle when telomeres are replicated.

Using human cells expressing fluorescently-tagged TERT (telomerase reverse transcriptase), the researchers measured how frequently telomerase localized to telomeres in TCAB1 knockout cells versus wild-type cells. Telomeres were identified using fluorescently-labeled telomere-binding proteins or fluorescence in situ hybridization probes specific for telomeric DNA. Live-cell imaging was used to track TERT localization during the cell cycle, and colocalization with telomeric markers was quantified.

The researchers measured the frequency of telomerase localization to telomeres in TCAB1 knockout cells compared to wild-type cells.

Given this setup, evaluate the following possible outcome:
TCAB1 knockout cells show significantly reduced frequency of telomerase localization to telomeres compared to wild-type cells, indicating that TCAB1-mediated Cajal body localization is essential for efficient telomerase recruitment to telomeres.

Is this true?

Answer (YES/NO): NO